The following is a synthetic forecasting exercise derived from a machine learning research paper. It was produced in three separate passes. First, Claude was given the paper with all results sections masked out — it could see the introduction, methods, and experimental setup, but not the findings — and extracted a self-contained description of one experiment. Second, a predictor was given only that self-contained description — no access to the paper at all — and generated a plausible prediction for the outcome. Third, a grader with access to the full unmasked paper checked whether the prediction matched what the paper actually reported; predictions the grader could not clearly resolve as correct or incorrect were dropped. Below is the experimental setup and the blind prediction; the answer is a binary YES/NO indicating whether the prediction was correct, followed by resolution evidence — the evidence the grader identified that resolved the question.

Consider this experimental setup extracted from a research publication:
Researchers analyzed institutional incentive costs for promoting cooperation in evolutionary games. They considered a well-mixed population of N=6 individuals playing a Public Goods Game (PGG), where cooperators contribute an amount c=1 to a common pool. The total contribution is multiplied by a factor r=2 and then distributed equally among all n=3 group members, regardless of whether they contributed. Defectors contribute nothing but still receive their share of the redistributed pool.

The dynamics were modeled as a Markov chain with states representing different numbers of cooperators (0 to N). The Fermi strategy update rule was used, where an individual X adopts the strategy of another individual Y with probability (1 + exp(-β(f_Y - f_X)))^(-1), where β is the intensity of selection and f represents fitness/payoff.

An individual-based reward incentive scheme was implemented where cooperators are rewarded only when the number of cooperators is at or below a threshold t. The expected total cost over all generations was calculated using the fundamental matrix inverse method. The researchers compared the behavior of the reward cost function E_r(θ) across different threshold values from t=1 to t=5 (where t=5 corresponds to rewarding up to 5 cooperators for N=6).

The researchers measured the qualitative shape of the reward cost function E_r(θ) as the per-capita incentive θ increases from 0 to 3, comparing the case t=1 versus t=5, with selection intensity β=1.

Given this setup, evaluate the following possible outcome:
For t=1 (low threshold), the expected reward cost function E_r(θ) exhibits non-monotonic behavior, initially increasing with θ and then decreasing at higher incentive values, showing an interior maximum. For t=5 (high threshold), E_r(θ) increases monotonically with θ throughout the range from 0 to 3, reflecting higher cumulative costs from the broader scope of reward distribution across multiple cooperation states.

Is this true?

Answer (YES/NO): NO